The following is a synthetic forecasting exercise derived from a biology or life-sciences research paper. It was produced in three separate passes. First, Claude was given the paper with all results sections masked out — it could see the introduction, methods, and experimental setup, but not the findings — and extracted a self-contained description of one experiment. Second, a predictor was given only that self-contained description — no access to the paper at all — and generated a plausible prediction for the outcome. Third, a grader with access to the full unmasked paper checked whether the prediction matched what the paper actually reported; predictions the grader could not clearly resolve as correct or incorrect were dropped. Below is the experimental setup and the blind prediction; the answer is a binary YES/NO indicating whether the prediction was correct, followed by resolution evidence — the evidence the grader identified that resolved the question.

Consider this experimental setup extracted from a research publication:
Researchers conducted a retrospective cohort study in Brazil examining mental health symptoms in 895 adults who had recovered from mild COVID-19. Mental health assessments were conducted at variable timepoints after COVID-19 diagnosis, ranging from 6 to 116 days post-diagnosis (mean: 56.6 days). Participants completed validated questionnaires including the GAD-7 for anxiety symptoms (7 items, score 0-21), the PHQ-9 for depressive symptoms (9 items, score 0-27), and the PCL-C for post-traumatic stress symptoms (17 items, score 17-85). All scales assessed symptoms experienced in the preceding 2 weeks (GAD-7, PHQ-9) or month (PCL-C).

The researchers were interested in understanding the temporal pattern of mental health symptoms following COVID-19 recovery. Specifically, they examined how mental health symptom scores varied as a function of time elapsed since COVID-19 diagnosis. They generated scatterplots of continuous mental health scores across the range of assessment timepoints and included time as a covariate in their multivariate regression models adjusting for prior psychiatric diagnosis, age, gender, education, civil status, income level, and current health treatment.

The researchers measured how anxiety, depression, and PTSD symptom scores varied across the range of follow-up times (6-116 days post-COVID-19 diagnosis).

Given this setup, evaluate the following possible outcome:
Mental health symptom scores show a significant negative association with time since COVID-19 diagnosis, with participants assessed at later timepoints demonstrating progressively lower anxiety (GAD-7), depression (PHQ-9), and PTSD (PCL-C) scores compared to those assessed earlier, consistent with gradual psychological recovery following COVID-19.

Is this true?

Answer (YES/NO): NO